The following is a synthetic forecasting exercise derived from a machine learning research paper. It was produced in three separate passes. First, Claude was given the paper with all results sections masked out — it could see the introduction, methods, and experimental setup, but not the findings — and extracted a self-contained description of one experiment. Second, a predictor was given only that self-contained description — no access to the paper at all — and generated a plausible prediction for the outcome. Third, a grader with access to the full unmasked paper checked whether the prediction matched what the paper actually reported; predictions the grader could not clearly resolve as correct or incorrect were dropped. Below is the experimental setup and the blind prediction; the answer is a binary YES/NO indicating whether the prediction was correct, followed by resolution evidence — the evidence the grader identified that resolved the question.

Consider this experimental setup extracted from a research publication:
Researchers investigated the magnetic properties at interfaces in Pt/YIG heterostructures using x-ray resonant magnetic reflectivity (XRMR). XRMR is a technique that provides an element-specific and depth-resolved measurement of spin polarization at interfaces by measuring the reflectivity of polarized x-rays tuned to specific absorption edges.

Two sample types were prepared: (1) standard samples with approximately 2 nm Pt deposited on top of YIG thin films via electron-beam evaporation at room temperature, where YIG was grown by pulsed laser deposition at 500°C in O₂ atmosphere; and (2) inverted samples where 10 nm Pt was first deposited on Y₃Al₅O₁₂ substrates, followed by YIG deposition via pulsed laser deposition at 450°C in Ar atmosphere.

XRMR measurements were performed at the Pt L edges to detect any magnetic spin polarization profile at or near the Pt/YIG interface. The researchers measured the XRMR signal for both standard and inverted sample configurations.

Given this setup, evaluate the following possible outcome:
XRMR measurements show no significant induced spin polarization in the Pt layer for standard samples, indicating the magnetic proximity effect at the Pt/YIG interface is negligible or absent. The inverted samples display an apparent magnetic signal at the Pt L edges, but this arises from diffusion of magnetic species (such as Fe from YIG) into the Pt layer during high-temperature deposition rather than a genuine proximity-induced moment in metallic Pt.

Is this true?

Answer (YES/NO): YES